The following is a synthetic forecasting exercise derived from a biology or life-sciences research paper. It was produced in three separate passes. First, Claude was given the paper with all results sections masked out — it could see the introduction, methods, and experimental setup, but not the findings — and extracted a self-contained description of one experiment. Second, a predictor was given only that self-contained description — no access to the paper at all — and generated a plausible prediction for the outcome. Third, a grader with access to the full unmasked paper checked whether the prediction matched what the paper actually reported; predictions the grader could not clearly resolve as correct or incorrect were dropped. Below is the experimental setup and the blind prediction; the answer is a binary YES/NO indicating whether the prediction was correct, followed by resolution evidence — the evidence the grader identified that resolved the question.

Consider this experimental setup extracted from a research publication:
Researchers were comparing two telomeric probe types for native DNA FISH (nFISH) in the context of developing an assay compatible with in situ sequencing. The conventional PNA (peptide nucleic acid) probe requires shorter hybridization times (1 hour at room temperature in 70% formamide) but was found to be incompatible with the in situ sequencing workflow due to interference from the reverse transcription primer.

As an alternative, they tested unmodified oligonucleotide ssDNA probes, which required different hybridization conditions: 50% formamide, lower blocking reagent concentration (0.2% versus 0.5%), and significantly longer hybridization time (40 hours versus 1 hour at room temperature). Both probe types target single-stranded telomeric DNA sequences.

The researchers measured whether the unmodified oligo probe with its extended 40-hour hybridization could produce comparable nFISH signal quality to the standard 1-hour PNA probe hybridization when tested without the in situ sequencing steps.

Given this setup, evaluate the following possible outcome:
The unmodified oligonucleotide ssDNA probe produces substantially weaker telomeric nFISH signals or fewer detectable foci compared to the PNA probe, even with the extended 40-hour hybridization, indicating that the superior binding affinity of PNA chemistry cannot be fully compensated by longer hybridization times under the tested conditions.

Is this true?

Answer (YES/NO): NO